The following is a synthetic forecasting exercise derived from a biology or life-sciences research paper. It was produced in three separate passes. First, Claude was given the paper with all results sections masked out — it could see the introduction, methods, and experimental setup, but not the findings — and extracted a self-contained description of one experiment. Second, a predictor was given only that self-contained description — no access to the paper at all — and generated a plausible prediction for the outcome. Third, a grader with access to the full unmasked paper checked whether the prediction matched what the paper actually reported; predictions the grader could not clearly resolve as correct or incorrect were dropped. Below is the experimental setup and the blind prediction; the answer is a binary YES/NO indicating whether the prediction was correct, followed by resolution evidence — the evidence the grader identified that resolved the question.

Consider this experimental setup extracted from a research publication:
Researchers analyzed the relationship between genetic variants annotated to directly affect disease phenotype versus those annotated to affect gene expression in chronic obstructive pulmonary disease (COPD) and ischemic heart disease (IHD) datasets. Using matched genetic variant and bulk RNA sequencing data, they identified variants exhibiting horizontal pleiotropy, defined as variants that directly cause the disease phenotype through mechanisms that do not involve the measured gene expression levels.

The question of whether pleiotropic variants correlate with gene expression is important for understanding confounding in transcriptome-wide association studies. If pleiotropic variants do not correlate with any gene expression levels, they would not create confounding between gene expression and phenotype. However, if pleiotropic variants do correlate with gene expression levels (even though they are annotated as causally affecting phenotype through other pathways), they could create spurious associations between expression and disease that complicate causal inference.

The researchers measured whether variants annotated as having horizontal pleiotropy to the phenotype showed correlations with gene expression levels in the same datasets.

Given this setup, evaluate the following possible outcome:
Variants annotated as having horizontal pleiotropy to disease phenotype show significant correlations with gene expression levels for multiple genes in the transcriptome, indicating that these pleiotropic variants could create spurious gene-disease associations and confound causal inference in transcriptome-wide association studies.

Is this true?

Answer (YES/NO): YES